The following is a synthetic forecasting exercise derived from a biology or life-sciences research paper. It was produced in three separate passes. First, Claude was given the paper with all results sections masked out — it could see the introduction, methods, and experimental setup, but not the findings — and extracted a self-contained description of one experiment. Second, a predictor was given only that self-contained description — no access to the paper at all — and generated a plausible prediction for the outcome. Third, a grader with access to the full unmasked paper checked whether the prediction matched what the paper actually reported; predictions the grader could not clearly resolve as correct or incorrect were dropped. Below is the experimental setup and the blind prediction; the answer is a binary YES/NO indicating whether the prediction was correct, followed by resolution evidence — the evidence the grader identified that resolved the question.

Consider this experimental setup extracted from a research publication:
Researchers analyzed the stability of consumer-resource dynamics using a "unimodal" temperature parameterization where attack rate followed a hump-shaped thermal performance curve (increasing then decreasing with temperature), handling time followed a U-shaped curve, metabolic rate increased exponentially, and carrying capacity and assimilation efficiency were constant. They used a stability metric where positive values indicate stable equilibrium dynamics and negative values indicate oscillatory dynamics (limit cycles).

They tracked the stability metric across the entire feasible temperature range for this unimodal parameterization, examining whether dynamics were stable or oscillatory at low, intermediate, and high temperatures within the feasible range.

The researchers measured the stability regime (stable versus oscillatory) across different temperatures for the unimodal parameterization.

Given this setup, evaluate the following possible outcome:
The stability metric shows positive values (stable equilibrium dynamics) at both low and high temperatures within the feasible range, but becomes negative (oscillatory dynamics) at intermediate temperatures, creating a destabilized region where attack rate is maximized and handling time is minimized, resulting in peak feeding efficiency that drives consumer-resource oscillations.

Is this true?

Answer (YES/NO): YES